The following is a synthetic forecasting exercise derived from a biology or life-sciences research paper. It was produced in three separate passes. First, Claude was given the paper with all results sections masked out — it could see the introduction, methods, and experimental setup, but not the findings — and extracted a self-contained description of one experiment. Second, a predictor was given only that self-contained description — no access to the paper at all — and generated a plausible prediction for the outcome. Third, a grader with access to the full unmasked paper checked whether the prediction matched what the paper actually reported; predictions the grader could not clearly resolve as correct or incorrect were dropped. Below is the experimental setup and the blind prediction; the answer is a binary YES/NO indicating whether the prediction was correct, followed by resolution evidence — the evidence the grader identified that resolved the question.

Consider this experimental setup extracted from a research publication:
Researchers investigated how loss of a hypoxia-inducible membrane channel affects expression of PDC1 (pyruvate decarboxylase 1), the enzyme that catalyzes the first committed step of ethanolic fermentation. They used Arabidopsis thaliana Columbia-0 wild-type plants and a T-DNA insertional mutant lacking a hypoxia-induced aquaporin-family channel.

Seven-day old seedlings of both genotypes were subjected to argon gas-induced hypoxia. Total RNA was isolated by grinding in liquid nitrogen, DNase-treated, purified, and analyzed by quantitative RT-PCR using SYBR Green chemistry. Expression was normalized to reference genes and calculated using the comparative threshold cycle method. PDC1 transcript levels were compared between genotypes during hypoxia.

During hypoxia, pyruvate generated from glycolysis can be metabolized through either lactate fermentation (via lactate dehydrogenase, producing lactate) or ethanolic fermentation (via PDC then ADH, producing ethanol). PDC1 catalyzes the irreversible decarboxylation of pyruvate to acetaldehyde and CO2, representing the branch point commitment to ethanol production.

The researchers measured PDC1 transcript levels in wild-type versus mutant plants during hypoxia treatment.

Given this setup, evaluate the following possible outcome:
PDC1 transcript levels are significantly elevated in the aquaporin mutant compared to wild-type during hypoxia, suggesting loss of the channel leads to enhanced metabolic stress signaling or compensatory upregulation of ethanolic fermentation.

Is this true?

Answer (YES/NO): YES